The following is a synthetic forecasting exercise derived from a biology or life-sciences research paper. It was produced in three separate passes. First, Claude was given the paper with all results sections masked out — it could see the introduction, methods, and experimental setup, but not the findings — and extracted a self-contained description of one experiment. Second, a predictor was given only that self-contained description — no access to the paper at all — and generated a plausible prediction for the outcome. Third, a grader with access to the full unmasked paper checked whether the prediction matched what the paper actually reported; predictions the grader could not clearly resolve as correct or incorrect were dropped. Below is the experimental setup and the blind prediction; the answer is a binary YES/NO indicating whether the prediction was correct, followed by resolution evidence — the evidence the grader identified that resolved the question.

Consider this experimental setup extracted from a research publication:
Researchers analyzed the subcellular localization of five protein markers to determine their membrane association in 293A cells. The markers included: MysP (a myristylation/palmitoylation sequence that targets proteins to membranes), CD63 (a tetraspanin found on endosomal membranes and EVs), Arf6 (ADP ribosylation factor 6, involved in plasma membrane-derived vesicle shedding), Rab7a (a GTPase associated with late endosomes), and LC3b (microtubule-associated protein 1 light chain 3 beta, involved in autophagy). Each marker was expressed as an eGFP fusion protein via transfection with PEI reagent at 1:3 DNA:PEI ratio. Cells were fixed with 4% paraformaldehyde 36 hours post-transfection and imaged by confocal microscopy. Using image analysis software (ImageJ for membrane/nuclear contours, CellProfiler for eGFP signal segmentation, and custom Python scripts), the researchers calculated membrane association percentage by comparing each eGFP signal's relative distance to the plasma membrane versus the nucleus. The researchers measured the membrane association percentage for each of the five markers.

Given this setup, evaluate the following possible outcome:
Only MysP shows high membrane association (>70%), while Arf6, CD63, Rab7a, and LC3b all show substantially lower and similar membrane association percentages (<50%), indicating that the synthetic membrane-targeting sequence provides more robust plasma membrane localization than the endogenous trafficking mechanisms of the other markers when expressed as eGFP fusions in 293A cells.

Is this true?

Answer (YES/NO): NO